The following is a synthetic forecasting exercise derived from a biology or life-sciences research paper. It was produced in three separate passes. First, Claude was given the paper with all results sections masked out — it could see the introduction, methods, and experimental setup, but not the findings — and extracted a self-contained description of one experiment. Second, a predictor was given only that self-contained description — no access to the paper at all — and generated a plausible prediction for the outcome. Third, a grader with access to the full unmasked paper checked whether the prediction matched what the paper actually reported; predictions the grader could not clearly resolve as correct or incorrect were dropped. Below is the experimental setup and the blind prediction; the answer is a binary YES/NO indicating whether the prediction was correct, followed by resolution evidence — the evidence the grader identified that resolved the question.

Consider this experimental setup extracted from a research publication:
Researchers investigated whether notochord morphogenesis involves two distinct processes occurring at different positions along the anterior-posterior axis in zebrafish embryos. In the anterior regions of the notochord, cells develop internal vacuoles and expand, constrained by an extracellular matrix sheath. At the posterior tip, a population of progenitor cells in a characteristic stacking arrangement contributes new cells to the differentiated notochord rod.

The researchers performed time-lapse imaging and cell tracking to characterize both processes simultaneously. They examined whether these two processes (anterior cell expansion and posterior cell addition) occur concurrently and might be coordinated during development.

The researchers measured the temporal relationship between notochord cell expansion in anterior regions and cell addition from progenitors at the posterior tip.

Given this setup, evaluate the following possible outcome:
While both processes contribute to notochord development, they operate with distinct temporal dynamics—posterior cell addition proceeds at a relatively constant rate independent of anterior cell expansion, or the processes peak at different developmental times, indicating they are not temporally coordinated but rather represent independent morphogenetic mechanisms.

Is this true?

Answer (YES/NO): NO